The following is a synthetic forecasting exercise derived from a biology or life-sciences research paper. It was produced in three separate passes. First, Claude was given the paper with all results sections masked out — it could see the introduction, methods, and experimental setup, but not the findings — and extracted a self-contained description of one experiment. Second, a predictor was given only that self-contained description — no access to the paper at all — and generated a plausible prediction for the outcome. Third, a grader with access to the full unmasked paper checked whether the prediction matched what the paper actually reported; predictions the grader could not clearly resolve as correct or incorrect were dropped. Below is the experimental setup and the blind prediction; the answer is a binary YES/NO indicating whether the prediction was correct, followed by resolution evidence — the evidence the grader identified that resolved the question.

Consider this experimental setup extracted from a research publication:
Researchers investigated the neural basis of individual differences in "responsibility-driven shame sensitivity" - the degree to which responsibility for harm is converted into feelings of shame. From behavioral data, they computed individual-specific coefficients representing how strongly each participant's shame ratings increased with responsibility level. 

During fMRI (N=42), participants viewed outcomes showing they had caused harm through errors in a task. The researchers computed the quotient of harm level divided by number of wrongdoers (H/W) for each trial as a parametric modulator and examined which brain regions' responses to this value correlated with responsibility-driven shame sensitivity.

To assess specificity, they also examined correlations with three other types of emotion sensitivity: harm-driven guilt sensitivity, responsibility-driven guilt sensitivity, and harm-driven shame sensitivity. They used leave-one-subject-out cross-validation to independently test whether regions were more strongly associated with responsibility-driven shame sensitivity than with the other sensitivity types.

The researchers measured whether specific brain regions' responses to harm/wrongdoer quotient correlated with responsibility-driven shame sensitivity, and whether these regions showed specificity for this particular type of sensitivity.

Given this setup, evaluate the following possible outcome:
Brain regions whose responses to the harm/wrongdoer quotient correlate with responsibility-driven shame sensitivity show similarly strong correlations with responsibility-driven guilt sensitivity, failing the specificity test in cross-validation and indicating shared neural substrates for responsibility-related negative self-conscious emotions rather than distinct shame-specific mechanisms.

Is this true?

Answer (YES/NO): NO